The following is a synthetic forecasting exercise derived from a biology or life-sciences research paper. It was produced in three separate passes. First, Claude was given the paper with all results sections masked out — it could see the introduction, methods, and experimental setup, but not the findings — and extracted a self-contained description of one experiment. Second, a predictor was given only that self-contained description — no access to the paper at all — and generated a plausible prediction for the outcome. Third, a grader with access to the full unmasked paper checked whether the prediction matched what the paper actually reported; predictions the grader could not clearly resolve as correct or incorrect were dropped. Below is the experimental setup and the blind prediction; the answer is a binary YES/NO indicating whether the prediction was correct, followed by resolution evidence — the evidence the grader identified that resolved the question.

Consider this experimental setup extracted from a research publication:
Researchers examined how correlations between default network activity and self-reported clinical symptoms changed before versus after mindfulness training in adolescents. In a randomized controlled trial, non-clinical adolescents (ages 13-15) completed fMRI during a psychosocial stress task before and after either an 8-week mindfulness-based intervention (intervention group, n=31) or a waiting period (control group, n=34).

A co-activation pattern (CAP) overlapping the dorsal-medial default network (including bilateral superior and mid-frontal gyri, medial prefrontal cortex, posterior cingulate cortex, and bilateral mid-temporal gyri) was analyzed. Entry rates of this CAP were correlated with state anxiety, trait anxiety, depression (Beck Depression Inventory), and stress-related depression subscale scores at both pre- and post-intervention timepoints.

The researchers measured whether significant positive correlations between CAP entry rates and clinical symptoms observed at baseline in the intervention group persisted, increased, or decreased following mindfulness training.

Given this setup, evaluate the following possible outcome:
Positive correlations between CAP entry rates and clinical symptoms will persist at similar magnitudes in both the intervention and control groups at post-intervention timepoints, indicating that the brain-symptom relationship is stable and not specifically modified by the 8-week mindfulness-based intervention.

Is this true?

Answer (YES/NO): NO